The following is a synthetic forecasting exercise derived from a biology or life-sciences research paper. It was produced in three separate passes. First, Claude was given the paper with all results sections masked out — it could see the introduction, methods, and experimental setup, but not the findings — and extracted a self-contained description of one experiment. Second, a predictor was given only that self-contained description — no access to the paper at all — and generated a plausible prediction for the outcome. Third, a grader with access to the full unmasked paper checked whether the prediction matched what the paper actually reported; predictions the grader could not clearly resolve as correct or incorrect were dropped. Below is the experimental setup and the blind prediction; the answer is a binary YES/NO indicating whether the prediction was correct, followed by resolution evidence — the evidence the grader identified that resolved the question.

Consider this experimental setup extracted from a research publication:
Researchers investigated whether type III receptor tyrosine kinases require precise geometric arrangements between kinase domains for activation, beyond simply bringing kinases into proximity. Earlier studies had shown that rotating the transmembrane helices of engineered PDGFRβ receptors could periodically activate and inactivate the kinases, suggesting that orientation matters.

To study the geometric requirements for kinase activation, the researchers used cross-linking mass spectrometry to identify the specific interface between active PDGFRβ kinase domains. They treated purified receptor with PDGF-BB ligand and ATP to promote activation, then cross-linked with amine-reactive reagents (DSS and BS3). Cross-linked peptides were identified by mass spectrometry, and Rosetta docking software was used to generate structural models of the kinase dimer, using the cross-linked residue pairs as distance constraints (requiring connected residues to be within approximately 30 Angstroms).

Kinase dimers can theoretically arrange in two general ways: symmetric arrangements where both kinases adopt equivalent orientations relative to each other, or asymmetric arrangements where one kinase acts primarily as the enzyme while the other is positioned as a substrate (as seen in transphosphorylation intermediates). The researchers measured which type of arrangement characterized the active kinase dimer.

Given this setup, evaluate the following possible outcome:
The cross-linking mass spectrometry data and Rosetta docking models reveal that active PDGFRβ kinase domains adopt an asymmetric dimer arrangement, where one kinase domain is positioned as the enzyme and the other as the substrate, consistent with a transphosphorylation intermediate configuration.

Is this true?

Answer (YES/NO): NO